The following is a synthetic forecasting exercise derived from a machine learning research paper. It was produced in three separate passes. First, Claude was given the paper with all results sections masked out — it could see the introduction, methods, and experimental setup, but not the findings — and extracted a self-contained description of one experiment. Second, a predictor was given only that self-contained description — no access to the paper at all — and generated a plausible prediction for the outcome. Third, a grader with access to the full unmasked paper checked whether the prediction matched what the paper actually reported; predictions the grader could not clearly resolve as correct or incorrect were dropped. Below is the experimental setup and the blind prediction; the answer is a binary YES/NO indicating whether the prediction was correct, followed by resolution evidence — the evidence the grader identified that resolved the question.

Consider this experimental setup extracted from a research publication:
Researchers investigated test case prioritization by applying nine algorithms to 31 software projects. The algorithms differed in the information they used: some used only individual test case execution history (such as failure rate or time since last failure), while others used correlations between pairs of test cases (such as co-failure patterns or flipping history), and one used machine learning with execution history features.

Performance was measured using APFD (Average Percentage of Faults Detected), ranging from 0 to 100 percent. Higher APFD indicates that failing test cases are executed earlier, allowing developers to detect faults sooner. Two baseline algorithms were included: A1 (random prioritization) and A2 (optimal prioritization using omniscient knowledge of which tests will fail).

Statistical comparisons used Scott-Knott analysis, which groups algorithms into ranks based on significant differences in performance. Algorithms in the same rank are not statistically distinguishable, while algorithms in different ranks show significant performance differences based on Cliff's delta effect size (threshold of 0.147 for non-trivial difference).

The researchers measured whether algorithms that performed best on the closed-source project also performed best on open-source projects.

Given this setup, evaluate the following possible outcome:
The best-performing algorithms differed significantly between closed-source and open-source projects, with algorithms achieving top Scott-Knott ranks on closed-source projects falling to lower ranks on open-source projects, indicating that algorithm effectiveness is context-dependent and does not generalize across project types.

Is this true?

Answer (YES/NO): YES